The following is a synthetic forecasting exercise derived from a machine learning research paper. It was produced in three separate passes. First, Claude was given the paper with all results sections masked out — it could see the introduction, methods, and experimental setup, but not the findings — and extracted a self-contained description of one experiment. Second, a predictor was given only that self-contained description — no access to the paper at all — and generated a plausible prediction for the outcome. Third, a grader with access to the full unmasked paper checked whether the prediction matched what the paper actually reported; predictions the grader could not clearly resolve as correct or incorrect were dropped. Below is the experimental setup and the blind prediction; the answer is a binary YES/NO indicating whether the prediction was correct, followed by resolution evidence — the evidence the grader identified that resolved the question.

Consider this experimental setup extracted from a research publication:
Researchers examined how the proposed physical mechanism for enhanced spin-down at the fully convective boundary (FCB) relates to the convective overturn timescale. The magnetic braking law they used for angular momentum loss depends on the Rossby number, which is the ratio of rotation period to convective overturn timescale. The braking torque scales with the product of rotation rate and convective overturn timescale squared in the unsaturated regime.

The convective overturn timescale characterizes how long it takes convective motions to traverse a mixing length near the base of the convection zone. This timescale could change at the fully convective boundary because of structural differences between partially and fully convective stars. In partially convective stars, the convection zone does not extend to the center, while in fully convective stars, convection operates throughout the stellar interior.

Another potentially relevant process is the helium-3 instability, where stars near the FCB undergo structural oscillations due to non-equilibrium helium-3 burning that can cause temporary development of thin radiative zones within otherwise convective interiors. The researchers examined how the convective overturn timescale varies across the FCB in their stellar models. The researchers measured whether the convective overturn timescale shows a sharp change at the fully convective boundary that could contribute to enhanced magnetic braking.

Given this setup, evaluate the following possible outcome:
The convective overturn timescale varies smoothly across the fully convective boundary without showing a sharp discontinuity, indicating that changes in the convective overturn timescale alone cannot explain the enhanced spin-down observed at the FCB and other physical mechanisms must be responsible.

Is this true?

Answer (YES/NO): NO